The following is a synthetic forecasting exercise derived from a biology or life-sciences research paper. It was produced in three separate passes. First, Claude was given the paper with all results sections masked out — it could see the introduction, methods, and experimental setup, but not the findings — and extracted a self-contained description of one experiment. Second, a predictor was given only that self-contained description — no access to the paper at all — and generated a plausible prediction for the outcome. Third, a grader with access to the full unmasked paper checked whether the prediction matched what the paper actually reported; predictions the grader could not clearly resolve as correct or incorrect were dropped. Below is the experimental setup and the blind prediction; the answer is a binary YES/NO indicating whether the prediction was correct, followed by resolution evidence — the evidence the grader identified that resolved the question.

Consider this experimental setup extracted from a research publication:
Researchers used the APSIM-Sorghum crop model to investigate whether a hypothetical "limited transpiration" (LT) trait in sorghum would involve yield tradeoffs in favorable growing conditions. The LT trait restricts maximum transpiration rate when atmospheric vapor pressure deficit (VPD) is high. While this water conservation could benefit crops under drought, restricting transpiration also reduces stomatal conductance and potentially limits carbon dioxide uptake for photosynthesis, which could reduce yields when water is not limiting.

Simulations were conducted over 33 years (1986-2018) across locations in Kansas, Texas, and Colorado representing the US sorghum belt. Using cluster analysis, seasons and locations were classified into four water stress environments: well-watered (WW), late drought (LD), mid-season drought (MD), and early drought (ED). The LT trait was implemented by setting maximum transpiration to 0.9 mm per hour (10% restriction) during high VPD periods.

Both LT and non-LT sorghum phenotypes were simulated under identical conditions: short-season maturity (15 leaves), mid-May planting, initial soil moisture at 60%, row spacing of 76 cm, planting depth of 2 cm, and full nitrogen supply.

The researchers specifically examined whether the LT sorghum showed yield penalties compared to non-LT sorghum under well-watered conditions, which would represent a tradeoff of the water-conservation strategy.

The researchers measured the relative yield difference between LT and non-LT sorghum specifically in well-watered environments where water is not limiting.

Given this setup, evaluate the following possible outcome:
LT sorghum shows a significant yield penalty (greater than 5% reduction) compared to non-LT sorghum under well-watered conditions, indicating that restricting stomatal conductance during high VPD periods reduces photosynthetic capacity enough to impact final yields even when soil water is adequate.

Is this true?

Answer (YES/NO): NO